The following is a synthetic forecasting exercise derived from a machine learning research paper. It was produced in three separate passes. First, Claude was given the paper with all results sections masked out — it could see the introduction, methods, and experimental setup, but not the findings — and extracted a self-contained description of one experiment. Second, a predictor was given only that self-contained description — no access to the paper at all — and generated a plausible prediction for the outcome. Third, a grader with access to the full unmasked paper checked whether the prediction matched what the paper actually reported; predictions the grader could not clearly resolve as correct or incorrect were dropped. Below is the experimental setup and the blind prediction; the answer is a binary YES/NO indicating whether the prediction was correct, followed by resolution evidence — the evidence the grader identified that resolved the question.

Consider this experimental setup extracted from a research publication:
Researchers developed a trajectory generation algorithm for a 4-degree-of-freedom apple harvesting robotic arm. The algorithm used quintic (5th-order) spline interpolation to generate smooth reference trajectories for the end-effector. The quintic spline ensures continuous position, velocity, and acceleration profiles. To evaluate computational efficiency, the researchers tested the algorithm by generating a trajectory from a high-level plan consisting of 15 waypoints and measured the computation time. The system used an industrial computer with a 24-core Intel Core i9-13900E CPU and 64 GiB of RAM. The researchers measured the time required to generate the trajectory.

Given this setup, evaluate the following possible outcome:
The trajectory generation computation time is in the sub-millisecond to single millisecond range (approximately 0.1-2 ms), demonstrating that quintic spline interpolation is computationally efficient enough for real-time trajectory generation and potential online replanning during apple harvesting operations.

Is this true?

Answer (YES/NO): NO